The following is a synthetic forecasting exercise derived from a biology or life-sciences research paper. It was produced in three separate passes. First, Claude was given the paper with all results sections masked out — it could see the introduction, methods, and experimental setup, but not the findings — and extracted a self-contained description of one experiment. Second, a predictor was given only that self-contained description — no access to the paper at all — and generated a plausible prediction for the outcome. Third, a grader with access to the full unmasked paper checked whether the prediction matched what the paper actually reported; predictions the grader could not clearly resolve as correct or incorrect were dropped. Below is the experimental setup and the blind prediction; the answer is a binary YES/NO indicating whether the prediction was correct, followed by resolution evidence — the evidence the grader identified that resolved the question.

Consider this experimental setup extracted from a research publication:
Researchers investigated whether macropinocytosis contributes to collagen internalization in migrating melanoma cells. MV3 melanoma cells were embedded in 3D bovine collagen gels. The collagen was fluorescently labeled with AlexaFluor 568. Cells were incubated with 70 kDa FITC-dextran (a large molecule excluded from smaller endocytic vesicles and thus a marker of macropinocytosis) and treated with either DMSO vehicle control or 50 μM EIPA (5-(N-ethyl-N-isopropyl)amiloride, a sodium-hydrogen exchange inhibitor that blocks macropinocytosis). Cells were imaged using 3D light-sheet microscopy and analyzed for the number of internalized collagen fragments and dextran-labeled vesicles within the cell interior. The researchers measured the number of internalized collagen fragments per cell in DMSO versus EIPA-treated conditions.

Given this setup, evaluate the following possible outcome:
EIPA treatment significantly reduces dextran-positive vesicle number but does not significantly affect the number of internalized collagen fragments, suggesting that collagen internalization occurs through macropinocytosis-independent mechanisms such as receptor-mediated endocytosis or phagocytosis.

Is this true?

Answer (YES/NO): NO